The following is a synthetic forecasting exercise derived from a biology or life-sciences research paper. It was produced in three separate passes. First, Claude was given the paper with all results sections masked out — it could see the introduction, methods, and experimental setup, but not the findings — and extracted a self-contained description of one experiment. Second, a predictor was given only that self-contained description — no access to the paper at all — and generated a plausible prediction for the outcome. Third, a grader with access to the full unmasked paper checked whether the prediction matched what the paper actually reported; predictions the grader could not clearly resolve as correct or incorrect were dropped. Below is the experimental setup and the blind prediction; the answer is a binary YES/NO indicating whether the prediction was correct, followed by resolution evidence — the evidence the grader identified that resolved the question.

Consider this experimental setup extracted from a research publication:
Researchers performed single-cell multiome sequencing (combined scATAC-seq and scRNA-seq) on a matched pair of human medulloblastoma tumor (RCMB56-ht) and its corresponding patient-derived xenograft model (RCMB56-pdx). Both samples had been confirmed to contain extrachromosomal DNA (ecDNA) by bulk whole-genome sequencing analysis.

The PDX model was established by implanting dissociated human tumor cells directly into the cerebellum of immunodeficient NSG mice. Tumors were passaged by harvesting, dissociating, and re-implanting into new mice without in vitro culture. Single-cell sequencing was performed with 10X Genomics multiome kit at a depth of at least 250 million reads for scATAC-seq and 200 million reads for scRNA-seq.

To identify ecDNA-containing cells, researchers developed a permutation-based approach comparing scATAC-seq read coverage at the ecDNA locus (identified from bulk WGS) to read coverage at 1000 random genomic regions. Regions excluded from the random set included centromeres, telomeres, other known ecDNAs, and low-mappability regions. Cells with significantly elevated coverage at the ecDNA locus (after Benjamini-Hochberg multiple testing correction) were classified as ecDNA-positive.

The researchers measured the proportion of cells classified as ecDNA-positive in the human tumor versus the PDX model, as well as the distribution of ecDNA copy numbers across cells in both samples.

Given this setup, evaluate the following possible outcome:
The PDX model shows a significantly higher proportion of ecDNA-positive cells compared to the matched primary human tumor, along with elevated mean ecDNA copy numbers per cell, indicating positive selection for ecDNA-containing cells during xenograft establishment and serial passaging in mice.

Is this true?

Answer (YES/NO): NO